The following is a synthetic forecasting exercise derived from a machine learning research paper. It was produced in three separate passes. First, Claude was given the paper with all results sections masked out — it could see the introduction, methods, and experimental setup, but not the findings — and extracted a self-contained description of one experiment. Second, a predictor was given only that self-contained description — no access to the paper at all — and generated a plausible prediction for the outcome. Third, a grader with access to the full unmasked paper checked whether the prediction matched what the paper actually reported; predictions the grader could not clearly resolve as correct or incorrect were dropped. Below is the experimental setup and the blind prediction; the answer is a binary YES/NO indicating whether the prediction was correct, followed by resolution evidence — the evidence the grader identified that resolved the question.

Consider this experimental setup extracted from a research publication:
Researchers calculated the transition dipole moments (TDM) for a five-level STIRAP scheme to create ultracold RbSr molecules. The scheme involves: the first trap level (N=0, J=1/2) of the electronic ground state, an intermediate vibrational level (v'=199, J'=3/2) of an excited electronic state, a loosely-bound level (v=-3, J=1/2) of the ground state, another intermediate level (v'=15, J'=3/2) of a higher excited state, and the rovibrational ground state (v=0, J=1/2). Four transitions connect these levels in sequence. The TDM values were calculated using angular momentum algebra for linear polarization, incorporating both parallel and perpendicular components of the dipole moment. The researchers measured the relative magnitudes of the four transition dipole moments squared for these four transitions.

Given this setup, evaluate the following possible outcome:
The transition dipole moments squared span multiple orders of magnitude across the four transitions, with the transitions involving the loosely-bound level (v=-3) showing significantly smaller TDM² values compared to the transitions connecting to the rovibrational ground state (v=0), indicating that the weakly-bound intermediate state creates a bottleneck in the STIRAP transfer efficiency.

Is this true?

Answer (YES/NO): NO